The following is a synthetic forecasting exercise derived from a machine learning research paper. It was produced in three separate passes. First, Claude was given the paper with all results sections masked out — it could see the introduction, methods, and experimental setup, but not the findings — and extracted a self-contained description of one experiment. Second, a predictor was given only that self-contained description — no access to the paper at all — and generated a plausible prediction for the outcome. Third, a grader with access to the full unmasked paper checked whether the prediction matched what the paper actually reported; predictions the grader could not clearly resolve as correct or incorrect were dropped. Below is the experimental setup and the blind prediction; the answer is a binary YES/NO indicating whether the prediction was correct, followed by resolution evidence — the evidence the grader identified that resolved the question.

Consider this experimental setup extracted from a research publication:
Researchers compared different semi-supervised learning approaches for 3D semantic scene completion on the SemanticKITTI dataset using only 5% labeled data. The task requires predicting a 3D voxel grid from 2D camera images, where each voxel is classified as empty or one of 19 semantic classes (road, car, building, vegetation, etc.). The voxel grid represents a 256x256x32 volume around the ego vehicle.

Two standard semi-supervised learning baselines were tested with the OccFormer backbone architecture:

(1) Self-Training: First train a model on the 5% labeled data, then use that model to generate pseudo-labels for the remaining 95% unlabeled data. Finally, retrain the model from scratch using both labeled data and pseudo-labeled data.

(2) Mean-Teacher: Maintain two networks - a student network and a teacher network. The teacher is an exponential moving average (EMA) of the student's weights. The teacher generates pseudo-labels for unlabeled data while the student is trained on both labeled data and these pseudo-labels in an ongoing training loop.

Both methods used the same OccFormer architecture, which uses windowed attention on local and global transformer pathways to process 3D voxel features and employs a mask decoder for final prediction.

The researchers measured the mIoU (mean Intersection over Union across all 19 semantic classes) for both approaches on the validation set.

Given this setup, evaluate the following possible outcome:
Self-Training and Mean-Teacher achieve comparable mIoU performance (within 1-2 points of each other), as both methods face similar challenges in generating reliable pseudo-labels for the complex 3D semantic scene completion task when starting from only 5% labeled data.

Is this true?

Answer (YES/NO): YES